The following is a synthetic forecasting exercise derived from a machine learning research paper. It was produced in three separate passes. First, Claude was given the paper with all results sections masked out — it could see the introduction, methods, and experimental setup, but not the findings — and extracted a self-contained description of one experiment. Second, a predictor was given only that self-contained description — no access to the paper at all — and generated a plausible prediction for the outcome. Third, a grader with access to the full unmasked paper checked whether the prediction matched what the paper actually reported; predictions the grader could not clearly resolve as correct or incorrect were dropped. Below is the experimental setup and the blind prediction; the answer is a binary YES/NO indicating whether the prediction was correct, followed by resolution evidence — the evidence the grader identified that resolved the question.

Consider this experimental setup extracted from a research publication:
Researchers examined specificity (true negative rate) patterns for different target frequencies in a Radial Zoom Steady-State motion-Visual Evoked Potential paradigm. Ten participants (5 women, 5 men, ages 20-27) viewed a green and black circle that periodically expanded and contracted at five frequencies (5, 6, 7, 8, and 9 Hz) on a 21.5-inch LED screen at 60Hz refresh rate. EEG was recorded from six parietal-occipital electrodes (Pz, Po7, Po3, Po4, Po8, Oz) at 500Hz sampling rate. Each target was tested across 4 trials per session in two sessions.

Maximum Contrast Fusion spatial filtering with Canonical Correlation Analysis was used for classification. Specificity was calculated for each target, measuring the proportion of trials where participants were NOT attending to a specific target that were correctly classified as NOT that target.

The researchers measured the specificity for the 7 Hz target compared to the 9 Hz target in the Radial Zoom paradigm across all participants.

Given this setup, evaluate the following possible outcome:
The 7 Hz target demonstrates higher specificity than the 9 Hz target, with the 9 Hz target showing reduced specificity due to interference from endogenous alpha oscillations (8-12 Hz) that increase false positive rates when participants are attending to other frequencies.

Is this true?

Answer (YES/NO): YES